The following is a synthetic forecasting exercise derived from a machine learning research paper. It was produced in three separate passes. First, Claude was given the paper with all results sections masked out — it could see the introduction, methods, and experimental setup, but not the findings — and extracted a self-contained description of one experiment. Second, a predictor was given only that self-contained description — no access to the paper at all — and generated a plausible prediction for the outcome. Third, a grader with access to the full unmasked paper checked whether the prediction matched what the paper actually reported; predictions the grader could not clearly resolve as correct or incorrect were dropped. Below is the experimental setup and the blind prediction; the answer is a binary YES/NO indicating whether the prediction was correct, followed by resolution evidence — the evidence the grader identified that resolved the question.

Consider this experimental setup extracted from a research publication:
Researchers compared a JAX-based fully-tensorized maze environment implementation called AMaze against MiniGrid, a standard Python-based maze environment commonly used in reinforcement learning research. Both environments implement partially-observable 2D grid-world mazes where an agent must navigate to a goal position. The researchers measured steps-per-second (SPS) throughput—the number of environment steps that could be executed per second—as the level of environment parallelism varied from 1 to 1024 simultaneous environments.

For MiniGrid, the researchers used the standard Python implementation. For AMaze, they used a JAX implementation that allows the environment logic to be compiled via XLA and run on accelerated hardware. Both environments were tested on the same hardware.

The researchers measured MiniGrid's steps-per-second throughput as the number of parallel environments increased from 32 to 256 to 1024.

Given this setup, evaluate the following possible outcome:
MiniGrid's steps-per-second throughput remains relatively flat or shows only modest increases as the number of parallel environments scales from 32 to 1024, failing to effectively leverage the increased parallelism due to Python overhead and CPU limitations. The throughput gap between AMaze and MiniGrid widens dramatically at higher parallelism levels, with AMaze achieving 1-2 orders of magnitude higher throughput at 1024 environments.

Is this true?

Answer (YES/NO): YES